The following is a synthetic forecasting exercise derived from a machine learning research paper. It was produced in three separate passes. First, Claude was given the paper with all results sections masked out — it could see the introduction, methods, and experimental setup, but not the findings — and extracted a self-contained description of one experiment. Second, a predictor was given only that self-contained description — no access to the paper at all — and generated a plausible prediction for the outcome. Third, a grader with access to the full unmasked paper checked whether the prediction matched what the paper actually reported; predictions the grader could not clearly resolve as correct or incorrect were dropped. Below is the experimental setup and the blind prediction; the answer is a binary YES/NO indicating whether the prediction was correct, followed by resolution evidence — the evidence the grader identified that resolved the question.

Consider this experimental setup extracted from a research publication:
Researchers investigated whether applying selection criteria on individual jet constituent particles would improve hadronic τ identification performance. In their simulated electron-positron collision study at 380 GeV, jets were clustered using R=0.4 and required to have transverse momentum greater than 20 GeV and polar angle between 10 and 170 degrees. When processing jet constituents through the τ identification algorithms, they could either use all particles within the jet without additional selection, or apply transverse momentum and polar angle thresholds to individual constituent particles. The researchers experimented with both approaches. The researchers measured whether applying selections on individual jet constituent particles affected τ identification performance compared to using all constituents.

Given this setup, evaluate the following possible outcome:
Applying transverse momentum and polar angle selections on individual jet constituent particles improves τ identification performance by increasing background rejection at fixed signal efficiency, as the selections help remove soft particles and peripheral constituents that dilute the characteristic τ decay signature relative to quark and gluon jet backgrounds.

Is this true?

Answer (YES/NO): NO